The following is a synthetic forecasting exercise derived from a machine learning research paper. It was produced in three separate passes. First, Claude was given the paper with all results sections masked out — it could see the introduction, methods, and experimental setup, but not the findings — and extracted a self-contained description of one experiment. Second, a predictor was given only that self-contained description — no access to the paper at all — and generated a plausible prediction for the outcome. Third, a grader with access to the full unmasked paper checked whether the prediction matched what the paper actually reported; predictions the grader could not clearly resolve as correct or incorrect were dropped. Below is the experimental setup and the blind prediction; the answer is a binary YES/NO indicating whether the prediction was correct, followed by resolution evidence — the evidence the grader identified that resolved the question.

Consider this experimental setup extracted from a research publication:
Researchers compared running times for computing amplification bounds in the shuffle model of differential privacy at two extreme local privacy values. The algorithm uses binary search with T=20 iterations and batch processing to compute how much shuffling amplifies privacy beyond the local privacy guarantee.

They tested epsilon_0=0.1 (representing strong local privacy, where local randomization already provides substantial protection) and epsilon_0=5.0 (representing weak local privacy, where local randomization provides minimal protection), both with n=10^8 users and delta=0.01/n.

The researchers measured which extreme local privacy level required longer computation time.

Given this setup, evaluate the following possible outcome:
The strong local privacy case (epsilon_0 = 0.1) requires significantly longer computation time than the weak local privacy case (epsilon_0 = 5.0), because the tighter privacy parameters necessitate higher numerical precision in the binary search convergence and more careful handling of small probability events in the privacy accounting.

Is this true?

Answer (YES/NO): NO